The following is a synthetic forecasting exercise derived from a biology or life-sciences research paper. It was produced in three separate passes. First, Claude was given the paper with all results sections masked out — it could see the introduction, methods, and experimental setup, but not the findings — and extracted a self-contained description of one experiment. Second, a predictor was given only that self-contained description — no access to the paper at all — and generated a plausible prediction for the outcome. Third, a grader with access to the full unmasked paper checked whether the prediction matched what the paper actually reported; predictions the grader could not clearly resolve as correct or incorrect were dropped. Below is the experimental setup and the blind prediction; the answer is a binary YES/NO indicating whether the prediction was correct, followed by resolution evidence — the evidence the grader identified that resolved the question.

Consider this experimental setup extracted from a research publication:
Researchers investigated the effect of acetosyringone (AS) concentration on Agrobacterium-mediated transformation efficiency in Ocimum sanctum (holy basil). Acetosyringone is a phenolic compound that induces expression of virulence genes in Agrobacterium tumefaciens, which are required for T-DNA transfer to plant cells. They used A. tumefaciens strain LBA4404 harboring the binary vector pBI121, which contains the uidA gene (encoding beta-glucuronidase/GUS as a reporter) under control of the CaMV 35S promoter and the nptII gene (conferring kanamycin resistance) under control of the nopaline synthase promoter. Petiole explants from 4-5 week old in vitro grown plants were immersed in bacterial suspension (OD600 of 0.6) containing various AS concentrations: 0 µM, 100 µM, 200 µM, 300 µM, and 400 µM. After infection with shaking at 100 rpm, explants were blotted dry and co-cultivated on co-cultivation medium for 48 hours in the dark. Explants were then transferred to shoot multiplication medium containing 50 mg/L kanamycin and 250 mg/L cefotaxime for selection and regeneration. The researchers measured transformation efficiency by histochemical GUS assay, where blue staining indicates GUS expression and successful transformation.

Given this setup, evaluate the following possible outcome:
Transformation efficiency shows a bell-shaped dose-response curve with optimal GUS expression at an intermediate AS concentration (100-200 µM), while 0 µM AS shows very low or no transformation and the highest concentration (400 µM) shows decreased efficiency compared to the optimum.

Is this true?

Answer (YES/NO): YES